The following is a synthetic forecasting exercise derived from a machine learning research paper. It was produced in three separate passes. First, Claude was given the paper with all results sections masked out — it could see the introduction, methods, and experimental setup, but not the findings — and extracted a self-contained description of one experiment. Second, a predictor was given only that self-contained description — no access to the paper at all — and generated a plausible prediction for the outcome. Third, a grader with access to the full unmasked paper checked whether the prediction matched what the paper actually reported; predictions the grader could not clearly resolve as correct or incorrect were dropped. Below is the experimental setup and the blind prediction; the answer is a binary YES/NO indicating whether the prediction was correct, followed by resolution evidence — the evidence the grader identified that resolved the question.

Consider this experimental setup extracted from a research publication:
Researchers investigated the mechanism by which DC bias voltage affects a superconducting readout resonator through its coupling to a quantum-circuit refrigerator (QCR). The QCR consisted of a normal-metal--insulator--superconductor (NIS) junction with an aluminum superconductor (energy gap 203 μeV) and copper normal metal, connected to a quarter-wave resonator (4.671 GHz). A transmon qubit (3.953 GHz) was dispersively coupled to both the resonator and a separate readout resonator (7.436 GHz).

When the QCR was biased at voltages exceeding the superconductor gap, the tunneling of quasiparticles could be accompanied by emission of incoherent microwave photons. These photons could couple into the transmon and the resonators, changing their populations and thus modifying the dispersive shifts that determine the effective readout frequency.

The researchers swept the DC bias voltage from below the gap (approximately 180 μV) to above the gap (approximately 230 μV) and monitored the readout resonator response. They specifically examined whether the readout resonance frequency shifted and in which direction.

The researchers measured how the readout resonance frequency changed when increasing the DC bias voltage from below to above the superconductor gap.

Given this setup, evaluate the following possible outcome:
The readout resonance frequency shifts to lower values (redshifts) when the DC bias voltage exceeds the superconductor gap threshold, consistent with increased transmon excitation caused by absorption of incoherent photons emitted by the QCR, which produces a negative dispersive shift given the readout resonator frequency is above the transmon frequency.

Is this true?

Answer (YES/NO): YES